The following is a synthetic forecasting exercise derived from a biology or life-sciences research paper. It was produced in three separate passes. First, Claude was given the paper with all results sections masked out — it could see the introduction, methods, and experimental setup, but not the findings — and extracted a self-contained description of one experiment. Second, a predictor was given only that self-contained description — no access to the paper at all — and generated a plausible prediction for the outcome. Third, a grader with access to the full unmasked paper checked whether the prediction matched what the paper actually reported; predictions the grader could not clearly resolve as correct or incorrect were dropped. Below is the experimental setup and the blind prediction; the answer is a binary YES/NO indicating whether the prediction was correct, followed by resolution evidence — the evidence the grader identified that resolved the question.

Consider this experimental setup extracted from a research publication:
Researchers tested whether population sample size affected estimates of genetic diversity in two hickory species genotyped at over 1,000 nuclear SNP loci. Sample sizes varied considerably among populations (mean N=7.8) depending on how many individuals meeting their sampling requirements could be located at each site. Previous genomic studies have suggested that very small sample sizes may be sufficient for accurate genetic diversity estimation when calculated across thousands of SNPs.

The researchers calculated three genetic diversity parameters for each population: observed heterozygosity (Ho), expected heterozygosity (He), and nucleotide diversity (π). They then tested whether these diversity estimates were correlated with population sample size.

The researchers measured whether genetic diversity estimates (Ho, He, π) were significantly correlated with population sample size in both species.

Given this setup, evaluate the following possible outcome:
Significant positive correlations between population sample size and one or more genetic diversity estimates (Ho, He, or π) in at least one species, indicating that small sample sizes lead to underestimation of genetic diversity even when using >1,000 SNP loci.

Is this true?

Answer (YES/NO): NO